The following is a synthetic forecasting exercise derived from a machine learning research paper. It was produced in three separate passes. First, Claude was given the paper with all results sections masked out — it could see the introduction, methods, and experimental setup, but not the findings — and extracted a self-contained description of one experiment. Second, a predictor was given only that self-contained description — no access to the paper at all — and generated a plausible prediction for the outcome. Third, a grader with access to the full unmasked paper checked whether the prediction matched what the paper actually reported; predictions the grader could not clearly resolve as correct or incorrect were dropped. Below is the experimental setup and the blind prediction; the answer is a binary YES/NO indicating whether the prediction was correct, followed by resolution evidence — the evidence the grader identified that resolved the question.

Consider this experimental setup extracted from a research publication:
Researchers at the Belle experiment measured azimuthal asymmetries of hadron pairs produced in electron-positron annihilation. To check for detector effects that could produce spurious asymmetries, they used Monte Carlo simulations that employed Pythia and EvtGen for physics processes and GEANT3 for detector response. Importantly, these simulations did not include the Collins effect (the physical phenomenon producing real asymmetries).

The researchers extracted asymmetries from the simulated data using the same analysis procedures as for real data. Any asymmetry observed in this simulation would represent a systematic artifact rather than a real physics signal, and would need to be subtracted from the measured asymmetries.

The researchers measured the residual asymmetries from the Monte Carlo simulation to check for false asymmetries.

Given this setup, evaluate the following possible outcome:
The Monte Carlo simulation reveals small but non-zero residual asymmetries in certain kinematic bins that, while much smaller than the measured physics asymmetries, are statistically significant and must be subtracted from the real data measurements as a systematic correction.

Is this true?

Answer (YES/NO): NO